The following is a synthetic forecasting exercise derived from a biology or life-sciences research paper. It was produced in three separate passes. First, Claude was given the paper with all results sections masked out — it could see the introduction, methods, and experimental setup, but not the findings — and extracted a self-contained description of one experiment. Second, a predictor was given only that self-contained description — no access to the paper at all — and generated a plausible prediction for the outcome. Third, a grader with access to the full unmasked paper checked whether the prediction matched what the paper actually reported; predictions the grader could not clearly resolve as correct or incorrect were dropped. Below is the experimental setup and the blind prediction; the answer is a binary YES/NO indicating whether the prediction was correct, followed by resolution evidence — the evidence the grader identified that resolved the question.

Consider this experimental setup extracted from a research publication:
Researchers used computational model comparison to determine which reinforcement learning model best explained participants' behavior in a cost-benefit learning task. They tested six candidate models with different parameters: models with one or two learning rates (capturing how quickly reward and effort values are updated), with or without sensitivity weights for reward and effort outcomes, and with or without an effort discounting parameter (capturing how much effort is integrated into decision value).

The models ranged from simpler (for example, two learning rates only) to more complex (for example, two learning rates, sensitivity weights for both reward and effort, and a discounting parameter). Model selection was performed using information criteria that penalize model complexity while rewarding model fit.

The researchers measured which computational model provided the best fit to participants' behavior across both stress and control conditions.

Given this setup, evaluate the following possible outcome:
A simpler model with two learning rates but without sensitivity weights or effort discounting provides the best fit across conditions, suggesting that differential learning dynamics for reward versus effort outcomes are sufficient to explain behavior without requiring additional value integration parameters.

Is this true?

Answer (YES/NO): NO